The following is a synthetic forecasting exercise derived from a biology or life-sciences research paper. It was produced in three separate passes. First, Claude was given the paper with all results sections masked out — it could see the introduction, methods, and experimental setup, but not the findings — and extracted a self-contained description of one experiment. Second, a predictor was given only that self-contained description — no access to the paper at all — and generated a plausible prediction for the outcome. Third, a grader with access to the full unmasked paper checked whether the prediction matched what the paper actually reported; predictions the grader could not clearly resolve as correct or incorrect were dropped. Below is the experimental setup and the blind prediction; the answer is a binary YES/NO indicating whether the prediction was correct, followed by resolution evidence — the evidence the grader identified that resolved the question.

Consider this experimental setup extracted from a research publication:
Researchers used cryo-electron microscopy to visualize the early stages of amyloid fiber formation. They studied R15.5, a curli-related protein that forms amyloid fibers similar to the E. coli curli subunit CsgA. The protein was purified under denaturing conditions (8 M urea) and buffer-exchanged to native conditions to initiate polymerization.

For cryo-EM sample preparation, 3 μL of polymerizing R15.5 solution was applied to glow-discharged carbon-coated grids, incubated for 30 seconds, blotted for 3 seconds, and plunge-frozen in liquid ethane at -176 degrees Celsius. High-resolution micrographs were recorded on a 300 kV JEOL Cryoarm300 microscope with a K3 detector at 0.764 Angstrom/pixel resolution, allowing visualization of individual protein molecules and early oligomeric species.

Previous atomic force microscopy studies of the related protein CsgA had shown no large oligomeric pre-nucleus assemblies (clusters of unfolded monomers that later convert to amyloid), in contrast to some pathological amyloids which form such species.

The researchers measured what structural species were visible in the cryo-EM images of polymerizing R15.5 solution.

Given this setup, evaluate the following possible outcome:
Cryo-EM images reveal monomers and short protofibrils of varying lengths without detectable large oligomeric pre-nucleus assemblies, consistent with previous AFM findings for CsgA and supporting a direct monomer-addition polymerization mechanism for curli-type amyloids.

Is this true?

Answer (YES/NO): NO